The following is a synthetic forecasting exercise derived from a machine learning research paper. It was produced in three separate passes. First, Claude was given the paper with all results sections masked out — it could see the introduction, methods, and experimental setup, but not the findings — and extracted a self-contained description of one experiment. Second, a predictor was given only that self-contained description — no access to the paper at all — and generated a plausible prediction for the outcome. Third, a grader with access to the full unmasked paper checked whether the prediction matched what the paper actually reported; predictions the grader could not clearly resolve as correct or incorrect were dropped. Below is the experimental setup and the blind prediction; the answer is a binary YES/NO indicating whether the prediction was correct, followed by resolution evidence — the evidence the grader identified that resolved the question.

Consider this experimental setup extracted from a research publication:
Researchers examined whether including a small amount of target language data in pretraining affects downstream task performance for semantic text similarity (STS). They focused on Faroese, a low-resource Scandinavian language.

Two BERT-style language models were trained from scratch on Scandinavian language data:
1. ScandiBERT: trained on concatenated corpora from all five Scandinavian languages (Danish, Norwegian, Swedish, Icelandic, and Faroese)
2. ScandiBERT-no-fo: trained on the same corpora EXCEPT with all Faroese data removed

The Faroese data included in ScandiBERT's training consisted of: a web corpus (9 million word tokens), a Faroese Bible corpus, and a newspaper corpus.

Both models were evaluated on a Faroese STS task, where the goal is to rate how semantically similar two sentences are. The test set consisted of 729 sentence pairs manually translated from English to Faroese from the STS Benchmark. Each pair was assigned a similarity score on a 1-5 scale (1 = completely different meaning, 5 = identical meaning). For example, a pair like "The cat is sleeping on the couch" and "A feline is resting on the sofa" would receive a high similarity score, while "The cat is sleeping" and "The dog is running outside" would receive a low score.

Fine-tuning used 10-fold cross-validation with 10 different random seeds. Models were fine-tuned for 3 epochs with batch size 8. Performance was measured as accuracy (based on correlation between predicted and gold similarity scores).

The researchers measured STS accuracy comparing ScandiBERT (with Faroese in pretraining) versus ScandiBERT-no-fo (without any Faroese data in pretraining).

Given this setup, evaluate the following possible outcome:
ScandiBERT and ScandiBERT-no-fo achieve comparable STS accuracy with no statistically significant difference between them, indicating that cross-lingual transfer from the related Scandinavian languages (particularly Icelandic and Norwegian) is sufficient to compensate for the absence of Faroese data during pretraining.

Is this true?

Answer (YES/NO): NO